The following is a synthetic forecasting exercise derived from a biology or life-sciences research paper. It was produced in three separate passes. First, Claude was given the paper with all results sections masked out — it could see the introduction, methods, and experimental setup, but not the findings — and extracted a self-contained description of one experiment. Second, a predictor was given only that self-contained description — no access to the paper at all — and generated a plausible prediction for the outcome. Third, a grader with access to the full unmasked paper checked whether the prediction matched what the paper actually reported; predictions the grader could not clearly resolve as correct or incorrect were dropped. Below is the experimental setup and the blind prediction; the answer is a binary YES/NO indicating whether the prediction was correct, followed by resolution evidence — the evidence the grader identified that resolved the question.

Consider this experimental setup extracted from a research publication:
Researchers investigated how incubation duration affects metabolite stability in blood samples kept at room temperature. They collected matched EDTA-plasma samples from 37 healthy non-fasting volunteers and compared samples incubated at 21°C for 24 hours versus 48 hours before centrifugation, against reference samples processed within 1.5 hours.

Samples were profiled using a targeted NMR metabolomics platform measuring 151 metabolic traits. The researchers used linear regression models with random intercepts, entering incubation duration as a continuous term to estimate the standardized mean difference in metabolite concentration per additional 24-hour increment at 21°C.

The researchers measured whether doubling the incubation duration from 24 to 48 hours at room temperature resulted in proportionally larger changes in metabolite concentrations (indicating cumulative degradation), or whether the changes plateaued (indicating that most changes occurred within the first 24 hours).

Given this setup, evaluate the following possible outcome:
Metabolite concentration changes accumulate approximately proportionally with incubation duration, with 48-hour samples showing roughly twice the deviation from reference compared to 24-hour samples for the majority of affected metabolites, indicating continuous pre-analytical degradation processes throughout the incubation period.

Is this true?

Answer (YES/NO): YES